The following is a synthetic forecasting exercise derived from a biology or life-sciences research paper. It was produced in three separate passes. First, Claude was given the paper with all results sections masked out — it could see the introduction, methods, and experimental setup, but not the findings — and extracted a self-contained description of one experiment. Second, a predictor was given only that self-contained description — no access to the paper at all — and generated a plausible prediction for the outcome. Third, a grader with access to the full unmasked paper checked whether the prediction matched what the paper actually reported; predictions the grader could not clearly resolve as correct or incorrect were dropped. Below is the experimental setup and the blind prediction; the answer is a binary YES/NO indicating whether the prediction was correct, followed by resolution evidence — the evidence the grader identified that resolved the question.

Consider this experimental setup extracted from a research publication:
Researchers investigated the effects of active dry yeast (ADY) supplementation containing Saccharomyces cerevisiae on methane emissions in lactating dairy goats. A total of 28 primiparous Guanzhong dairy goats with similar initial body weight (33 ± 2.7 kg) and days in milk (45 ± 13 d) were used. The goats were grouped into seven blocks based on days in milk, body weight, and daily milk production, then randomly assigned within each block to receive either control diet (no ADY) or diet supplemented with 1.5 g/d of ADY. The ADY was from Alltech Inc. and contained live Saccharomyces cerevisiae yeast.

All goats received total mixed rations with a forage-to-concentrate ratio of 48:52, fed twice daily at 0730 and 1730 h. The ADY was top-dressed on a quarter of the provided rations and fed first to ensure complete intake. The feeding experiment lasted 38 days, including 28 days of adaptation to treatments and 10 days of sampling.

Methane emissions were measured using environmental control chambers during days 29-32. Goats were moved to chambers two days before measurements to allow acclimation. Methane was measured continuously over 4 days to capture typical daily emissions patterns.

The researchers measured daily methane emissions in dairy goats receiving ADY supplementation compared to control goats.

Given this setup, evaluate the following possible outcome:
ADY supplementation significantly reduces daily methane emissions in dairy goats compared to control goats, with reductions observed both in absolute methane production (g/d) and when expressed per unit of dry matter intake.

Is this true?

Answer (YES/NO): NO